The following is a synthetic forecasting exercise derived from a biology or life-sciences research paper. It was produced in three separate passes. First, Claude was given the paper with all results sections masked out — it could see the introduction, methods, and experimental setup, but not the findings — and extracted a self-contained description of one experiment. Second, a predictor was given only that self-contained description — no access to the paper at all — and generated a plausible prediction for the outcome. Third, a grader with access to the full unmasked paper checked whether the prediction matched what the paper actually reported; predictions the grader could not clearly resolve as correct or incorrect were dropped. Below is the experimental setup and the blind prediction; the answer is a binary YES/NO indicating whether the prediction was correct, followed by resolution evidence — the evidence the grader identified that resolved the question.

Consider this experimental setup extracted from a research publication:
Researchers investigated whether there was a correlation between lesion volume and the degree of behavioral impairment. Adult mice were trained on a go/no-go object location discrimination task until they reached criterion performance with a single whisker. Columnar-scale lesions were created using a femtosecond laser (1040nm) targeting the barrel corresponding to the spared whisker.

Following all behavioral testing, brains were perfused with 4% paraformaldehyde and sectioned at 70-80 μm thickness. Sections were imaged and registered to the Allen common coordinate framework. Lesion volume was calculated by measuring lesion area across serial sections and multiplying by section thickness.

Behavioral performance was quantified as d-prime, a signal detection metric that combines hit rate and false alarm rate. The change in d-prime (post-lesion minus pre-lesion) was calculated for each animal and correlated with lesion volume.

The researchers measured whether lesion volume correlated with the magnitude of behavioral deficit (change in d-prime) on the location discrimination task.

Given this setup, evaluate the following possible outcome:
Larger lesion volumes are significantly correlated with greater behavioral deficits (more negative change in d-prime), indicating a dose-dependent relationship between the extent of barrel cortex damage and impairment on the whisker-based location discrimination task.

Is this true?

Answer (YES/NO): NO